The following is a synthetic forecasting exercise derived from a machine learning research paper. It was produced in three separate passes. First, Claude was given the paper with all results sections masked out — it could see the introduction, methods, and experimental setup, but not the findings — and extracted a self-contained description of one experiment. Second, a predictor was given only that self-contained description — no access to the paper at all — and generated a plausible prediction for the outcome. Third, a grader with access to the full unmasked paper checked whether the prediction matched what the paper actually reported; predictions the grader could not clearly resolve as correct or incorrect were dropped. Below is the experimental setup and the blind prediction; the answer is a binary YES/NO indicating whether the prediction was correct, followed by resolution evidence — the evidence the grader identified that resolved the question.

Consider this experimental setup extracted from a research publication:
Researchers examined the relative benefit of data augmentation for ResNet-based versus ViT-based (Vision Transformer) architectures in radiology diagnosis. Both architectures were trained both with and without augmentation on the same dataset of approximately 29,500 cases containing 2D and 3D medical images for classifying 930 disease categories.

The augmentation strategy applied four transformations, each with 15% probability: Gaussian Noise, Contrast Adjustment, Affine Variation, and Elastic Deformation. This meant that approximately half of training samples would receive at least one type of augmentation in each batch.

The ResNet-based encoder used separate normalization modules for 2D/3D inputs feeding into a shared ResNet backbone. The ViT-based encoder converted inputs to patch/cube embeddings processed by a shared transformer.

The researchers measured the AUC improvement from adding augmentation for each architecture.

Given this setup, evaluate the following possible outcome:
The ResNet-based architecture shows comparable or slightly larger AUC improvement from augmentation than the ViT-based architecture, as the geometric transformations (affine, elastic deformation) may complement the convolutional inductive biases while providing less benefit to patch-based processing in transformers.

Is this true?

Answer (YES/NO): NO